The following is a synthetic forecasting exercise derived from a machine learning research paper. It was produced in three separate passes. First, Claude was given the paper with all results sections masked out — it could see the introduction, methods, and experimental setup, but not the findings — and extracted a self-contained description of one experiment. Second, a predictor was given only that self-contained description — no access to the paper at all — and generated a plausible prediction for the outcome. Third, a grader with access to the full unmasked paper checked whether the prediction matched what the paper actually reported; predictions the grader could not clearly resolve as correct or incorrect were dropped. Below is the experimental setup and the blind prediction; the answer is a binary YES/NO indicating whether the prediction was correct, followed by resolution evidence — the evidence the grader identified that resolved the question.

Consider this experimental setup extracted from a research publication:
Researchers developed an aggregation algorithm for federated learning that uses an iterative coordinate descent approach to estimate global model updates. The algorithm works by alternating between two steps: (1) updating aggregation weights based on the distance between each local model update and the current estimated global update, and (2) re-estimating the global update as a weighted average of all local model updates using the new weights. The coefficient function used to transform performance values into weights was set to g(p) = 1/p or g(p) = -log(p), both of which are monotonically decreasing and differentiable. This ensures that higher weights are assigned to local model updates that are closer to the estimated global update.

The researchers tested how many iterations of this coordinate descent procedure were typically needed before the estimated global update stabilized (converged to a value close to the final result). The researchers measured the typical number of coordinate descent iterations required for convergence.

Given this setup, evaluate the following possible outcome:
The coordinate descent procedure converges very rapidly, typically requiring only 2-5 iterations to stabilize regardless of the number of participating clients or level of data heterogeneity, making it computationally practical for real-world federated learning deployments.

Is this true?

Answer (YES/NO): NO